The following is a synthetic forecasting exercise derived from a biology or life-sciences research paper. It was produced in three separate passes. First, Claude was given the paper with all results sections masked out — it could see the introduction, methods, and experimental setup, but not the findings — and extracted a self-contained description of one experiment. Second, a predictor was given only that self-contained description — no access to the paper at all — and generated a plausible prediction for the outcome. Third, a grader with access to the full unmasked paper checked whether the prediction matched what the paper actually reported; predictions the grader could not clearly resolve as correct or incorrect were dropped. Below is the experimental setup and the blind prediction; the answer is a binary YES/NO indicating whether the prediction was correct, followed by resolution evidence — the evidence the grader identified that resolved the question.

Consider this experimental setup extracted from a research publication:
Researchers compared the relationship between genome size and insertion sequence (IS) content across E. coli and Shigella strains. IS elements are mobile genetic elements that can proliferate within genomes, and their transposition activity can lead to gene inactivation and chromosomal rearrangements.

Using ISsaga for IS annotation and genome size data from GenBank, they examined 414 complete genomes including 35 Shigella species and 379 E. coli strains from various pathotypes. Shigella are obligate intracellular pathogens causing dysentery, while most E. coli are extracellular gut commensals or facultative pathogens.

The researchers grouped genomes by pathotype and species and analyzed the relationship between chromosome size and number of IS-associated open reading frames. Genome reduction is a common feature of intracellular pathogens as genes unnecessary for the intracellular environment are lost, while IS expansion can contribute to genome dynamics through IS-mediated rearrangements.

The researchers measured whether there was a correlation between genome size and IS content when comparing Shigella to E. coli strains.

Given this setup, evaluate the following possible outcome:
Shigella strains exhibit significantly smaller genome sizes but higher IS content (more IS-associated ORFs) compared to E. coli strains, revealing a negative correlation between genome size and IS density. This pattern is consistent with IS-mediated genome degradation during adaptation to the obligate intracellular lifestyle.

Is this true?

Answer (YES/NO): YES